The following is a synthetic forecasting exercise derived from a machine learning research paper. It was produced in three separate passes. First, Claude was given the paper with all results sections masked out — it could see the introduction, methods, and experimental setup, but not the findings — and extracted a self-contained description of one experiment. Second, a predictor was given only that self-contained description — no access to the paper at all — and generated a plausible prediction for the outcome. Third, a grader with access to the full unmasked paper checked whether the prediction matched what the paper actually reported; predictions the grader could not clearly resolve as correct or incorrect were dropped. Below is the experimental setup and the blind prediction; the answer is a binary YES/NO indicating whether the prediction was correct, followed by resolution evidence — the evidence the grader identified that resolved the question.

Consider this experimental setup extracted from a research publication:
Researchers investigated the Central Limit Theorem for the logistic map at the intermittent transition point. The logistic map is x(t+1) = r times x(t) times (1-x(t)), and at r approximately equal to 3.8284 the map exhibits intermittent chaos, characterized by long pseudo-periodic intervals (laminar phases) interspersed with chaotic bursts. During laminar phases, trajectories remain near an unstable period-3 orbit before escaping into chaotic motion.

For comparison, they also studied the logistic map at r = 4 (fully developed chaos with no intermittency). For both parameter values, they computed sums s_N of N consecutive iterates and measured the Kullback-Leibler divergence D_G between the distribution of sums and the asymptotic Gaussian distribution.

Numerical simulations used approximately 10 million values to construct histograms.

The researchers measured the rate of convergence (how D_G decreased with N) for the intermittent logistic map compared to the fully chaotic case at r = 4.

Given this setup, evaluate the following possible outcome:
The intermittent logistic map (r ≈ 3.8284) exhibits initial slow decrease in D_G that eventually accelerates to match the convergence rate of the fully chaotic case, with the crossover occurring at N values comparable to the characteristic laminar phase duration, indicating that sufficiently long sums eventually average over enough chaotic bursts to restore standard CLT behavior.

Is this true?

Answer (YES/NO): NO